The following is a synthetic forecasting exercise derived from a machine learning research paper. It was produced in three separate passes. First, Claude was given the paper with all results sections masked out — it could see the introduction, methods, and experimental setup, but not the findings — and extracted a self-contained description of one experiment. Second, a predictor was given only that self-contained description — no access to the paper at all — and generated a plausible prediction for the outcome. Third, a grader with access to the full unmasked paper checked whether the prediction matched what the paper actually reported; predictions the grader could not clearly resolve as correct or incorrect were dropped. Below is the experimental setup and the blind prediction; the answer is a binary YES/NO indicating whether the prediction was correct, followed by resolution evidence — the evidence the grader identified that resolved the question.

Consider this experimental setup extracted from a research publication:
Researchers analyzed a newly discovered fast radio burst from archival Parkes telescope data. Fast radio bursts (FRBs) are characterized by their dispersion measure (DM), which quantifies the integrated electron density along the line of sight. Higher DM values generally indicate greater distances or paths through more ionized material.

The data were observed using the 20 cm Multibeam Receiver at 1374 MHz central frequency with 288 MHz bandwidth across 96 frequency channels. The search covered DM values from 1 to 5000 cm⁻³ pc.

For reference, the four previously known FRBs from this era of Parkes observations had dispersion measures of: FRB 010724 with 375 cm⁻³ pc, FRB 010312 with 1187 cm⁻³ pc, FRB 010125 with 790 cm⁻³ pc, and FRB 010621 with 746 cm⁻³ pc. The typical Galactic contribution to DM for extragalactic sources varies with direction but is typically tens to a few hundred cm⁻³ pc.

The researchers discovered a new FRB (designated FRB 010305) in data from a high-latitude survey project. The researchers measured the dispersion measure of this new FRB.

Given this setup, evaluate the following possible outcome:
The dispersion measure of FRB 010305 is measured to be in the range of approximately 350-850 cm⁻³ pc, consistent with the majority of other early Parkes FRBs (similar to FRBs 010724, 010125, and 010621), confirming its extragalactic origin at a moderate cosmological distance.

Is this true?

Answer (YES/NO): YES